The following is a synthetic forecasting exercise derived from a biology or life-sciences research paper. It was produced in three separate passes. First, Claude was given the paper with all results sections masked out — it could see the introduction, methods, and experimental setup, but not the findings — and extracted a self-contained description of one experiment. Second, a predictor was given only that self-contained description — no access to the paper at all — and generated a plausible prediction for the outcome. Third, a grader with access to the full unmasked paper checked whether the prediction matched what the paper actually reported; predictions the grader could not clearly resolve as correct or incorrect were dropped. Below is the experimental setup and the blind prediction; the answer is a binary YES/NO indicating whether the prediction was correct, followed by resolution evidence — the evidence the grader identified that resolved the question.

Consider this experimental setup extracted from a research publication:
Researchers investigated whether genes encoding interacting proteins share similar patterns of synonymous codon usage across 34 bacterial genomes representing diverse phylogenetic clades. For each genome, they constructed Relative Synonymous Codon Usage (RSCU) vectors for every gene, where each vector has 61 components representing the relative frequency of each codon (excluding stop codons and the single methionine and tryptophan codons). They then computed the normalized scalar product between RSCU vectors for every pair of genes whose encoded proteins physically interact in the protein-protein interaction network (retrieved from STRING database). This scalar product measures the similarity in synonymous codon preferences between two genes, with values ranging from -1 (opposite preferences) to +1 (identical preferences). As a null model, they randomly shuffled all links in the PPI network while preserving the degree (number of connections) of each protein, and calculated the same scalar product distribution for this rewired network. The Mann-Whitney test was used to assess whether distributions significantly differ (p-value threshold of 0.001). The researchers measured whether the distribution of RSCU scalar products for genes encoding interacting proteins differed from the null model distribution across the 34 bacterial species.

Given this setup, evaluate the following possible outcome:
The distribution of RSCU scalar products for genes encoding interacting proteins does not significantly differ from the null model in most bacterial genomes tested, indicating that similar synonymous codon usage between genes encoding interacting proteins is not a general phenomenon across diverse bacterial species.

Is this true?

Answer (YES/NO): YES